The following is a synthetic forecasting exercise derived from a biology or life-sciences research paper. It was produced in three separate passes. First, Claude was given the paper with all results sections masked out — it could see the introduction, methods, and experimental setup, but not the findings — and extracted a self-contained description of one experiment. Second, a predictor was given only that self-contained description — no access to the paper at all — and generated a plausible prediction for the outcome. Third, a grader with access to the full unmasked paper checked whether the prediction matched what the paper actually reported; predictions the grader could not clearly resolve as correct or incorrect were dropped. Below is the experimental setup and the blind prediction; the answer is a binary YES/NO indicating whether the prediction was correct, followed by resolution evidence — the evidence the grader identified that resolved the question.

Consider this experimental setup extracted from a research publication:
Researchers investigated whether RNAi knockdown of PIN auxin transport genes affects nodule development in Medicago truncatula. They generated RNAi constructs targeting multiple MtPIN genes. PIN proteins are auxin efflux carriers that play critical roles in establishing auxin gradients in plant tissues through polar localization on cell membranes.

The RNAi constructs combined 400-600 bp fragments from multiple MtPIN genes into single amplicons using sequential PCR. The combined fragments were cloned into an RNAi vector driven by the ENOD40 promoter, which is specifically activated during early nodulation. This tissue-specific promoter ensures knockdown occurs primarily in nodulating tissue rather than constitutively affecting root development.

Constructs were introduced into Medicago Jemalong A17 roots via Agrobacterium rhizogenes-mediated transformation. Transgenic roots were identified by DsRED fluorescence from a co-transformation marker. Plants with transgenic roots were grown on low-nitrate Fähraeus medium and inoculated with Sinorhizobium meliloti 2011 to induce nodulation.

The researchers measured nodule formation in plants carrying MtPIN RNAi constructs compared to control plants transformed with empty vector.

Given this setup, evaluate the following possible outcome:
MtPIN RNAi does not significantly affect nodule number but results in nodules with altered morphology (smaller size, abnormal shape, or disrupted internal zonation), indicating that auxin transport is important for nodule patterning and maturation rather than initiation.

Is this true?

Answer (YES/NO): NO